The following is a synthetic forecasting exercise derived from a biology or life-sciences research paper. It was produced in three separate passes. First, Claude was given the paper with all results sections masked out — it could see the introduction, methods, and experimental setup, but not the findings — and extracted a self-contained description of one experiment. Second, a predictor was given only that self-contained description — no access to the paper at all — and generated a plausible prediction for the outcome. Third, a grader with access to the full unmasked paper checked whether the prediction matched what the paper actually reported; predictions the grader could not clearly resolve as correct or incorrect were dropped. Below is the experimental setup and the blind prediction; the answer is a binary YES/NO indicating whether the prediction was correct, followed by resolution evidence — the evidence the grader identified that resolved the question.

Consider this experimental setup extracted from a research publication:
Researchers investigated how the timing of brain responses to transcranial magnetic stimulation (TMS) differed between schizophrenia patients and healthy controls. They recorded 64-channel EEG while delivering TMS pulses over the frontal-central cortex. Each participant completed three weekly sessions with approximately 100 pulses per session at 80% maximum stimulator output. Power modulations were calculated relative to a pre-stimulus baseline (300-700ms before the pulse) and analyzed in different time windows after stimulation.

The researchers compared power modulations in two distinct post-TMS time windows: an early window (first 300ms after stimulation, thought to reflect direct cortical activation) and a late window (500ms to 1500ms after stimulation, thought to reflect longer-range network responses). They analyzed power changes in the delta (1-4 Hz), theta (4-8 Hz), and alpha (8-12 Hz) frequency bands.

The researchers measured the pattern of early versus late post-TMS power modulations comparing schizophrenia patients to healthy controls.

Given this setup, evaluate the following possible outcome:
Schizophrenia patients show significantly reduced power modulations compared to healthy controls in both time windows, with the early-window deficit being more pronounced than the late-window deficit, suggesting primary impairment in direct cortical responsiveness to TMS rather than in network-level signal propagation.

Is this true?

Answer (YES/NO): NO